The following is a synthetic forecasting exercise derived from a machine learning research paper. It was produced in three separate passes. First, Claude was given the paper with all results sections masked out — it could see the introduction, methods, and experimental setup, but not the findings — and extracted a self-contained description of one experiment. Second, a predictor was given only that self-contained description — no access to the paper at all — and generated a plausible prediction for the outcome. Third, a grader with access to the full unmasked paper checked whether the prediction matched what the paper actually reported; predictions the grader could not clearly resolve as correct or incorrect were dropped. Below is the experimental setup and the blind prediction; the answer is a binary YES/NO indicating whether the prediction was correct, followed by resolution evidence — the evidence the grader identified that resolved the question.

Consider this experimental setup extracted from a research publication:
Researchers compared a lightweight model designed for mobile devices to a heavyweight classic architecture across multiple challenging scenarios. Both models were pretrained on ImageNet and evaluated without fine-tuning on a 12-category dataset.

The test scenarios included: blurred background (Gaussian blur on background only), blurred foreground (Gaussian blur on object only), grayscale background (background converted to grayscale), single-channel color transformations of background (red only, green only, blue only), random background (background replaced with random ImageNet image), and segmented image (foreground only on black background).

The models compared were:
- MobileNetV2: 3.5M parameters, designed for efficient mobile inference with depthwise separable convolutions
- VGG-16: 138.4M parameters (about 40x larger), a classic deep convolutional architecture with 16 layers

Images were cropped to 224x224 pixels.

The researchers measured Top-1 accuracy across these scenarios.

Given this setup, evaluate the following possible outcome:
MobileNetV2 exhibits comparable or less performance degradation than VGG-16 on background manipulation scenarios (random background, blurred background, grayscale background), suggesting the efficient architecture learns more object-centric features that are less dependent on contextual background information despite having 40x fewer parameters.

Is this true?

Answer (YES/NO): YES